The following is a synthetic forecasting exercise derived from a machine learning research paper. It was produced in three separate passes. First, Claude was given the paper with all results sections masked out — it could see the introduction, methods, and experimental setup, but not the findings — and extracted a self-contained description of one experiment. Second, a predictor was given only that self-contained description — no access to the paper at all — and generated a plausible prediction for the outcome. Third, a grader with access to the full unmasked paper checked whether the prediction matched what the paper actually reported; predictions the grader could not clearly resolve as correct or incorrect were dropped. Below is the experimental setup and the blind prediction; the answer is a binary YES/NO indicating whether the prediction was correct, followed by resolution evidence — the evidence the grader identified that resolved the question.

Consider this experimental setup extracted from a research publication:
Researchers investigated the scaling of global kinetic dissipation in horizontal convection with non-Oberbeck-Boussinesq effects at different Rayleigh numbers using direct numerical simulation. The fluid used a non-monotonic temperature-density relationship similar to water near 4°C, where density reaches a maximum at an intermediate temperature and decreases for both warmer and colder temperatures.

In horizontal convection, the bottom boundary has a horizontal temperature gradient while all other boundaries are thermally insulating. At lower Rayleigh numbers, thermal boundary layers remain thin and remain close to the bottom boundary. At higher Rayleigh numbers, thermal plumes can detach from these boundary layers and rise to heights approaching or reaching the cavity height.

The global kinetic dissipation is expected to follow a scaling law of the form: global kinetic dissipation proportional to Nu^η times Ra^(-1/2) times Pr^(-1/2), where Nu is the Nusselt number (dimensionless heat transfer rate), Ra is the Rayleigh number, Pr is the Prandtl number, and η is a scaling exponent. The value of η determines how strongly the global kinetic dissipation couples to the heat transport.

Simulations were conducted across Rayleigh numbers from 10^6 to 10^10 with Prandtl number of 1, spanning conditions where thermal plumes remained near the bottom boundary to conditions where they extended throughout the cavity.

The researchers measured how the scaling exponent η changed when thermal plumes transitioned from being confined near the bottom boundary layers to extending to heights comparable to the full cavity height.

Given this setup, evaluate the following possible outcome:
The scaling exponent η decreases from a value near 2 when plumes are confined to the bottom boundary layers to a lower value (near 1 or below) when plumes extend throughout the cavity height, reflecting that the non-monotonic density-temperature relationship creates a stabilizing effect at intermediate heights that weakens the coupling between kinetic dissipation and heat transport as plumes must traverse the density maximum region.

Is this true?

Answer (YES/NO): NO